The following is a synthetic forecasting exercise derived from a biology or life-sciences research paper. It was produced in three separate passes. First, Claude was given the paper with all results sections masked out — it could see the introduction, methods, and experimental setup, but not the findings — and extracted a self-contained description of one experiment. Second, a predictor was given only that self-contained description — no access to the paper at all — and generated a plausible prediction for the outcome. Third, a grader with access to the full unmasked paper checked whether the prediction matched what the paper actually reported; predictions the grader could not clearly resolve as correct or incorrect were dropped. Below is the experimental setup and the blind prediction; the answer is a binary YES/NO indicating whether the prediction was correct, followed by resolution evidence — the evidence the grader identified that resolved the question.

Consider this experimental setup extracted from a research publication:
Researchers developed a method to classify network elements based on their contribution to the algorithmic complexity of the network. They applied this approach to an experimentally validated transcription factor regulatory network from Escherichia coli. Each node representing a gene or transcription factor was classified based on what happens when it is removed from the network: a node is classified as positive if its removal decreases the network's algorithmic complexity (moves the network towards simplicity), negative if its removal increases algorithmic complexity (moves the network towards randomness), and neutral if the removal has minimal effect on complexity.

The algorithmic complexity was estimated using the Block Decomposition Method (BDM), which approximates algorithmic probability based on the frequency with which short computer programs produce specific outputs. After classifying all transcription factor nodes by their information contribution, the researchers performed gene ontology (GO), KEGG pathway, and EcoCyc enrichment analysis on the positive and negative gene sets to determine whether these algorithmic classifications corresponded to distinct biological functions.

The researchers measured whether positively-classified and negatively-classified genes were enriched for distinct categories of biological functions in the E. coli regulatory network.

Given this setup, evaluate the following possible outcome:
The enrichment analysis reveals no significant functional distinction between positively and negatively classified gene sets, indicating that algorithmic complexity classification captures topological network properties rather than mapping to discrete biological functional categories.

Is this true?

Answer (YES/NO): NO